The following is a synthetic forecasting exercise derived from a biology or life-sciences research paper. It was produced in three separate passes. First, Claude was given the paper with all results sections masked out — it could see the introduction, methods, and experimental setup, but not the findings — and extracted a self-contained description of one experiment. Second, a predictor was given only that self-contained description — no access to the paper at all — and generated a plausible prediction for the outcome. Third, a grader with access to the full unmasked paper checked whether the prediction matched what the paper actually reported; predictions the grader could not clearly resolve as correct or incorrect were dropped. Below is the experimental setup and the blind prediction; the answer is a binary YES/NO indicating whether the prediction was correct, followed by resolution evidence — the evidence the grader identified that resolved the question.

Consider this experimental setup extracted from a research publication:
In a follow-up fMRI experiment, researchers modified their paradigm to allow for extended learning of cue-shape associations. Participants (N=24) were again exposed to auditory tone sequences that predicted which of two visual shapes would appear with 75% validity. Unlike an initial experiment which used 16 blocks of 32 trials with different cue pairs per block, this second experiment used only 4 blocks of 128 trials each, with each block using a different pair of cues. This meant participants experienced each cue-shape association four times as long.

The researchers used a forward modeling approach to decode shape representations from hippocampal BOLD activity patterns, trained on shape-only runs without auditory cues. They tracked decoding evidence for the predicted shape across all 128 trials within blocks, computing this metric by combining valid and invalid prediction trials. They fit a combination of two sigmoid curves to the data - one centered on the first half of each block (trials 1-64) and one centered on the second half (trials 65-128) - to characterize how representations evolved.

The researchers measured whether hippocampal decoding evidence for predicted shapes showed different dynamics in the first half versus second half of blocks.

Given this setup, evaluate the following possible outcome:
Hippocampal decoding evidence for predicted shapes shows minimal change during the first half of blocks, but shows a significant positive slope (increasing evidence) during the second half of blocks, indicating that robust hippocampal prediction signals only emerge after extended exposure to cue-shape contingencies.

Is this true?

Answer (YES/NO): NO